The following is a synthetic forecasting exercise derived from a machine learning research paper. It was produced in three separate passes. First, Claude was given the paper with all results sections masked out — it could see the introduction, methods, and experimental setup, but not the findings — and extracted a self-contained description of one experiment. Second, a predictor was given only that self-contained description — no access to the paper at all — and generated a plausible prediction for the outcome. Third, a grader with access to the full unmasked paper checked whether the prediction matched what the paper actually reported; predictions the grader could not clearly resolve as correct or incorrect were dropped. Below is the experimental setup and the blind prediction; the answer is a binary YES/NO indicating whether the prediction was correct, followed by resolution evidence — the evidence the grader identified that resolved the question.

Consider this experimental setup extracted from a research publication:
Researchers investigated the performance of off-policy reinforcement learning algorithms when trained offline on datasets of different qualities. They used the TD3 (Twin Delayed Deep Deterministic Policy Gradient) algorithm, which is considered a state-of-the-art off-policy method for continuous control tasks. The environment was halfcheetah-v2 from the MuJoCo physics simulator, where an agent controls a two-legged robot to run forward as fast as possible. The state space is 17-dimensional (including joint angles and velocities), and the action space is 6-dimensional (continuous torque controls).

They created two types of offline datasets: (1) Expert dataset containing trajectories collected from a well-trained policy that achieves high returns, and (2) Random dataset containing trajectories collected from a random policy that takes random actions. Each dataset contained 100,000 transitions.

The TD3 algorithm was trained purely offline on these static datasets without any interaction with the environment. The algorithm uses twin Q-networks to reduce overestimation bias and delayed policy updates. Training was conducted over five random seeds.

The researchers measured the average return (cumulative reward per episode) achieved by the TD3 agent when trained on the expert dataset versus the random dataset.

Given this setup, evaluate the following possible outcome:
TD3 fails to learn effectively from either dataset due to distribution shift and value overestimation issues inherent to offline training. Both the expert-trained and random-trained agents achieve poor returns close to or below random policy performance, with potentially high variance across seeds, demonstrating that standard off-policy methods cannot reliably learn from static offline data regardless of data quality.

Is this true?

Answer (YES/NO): NO